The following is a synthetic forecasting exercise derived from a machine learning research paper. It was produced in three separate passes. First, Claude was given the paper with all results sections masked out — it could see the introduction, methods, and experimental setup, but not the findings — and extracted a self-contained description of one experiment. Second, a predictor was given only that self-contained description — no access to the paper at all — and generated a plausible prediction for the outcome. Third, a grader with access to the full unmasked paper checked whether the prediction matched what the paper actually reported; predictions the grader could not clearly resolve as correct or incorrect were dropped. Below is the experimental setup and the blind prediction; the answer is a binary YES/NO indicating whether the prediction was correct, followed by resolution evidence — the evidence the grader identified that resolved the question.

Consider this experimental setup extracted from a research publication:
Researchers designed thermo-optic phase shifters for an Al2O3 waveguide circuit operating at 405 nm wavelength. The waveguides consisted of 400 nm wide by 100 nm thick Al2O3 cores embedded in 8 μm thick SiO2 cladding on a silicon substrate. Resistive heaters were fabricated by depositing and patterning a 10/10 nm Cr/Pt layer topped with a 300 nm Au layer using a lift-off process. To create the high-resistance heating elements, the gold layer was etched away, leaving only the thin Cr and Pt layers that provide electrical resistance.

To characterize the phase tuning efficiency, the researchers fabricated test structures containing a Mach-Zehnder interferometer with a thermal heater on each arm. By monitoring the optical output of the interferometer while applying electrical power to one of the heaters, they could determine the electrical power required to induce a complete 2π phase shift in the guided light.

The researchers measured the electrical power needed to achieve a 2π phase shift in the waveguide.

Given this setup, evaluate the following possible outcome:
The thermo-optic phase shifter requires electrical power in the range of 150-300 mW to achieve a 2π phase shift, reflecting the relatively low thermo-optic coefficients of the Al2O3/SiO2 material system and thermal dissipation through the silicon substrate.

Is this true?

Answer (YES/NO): NO